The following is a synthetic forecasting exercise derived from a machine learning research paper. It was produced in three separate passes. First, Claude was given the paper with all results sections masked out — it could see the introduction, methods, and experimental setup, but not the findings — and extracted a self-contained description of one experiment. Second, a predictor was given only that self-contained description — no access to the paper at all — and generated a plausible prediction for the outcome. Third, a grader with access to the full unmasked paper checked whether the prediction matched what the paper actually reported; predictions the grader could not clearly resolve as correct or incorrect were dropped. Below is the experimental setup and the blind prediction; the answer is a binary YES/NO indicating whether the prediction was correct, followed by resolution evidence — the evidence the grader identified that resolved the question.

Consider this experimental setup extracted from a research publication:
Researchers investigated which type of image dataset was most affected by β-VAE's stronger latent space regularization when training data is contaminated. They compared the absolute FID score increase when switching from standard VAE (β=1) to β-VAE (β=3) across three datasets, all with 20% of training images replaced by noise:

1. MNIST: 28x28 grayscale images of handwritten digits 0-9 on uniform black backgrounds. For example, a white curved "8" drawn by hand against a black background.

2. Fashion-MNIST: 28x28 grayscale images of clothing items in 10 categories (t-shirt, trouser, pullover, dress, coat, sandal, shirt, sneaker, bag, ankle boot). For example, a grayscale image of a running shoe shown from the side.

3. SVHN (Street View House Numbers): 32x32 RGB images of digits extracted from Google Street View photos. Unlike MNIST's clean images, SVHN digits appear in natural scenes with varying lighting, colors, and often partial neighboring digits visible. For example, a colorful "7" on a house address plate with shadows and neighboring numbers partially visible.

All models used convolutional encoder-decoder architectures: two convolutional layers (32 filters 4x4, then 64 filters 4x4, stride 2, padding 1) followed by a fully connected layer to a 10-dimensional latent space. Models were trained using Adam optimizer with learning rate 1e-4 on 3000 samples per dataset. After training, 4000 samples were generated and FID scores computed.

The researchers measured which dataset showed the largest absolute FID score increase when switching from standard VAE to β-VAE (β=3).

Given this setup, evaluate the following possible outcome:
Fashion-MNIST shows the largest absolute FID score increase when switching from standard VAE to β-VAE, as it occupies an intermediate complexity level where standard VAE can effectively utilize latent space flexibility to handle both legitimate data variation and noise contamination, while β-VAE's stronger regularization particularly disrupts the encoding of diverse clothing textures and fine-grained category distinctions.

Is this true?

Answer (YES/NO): NO